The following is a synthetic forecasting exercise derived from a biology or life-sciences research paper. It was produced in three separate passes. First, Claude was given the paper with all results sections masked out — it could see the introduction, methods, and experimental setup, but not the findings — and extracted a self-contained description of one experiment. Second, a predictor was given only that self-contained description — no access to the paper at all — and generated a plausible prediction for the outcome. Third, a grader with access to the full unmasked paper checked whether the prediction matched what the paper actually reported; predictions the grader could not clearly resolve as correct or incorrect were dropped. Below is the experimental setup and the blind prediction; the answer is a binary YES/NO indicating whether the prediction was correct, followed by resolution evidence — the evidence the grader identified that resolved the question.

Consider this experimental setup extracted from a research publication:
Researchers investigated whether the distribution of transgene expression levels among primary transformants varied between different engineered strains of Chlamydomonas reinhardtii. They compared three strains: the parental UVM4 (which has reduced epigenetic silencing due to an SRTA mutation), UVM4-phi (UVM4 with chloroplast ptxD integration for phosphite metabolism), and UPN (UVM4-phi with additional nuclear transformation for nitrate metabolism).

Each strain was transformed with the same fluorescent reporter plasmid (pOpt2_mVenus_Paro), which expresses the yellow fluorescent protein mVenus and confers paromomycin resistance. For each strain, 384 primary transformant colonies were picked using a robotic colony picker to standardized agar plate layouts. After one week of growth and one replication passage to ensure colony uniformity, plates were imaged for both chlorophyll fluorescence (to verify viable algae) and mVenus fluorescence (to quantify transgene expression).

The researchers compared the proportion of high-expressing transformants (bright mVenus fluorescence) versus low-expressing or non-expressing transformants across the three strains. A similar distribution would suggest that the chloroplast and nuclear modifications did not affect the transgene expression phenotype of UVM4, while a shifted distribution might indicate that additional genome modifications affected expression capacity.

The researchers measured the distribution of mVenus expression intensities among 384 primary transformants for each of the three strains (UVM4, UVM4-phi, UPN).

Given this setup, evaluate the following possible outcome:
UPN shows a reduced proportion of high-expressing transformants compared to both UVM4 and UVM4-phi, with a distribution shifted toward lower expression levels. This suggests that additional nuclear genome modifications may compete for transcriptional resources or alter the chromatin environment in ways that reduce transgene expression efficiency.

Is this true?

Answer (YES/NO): NO